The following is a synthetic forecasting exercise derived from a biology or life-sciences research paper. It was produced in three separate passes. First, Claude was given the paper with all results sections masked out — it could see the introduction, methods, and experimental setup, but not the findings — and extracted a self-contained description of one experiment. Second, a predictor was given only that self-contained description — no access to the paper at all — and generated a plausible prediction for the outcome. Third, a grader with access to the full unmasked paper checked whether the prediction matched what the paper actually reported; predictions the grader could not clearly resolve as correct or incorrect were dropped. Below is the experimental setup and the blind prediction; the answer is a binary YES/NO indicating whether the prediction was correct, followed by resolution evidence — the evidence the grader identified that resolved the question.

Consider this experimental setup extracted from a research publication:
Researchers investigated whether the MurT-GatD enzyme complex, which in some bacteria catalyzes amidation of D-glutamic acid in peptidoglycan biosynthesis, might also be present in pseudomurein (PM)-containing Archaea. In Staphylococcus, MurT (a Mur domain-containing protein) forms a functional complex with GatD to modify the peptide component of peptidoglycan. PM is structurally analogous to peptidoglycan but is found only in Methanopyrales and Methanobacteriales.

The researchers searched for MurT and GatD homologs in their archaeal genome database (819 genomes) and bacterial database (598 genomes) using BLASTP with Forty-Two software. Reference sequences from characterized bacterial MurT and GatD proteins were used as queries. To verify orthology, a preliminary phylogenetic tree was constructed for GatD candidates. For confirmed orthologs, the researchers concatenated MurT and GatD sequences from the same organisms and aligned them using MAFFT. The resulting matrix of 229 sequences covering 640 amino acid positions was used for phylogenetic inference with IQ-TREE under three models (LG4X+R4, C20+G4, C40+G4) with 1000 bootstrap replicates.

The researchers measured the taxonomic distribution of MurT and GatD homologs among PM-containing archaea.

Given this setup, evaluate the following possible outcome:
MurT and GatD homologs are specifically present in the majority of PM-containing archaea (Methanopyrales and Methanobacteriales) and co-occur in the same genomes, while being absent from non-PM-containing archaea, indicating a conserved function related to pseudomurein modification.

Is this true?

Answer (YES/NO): NO